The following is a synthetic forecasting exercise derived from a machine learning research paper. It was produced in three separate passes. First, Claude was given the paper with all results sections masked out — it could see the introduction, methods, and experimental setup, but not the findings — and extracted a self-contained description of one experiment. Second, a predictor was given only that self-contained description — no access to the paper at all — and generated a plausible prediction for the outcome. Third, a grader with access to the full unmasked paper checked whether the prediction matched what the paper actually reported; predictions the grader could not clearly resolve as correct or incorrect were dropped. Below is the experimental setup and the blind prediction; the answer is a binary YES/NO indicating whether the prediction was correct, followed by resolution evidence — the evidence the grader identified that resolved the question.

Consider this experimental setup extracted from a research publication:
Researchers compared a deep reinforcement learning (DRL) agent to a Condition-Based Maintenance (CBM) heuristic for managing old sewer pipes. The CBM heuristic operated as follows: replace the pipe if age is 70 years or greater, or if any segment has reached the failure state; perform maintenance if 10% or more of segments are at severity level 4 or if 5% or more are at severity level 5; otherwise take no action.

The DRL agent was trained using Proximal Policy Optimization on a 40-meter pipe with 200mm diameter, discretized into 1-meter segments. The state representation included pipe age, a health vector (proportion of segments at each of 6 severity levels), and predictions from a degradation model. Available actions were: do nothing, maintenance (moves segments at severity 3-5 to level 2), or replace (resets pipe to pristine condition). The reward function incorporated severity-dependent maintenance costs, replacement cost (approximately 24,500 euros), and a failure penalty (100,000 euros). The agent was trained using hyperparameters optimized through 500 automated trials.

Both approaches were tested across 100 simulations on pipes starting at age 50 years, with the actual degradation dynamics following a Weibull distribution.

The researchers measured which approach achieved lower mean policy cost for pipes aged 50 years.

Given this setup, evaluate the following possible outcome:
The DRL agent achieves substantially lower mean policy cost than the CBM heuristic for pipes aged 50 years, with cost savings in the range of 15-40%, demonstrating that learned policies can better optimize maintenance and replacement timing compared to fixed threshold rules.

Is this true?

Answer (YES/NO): NO